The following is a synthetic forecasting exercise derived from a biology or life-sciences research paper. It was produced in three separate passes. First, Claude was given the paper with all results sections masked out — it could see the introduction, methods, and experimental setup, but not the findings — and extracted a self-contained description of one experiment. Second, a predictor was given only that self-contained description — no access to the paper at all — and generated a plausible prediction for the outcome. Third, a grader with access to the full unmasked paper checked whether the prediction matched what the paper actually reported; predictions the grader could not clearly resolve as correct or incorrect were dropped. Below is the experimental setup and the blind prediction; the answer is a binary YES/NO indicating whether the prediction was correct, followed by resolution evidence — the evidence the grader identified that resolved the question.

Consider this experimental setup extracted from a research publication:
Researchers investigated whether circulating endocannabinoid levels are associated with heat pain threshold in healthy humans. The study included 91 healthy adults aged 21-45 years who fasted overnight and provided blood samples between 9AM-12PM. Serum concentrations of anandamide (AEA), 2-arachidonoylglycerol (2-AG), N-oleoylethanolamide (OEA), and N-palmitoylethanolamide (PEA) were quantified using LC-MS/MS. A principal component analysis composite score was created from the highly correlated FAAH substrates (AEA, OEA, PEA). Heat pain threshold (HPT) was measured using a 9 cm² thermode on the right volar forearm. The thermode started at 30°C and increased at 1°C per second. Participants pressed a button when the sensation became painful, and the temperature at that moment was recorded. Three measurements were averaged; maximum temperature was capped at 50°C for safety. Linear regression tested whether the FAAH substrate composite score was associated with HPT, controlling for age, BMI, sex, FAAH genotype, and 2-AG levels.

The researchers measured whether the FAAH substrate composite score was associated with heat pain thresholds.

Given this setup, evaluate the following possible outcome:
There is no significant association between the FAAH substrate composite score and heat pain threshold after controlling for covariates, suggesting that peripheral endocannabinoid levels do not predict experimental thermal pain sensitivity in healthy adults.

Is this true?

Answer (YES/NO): YES